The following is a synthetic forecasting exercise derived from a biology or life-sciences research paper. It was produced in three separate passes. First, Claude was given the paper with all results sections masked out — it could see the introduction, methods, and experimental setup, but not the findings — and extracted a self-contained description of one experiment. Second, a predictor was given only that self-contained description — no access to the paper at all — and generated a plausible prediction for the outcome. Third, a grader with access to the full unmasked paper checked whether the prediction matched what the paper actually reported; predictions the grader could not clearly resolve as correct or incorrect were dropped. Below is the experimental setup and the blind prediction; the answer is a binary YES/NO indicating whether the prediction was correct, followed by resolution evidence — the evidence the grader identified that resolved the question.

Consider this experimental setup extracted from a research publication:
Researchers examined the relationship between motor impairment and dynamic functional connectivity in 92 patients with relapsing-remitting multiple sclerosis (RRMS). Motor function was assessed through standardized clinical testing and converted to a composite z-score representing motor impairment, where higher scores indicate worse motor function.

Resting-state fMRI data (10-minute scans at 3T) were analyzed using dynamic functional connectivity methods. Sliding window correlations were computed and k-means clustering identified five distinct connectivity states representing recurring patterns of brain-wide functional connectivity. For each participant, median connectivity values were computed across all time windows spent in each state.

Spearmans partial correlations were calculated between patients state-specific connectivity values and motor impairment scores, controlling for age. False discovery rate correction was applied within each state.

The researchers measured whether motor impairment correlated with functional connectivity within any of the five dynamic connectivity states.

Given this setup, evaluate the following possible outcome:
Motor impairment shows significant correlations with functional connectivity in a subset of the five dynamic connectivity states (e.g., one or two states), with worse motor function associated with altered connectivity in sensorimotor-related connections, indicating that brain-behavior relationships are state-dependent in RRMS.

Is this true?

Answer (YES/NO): NO